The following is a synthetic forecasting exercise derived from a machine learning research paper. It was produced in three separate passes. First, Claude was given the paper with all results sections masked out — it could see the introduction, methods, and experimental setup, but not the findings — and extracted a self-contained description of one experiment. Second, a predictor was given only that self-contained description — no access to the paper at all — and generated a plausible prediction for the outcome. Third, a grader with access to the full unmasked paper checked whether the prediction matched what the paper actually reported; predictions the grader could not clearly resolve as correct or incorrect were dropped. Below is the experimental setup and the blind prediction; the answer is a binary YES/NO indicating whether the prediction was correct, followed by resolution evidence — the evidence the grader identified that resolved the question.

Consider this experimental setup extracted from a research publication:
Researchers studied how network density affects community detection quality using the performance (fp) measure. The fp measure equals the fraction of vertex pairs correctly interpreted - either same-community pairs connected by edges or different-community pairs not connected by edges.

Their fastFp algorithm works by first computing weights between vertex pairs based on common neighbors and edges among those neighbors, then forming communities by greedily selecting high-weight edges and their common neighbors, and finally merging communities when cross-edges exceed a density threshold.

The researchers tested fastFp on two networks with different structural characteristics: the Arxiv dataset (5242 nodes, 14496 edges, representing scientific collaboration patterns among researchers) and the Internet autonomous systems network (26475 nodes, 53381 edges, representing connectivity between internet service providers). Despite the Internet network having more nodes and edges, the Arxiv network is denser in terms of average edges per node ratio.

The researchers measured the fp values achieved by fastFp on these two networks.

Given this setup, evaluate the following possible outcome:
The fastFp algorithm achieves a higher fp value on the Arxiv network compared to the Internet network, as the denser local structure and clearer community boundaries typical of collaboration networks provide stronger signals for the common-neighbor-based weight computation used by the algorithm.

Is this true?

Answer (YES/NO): YES